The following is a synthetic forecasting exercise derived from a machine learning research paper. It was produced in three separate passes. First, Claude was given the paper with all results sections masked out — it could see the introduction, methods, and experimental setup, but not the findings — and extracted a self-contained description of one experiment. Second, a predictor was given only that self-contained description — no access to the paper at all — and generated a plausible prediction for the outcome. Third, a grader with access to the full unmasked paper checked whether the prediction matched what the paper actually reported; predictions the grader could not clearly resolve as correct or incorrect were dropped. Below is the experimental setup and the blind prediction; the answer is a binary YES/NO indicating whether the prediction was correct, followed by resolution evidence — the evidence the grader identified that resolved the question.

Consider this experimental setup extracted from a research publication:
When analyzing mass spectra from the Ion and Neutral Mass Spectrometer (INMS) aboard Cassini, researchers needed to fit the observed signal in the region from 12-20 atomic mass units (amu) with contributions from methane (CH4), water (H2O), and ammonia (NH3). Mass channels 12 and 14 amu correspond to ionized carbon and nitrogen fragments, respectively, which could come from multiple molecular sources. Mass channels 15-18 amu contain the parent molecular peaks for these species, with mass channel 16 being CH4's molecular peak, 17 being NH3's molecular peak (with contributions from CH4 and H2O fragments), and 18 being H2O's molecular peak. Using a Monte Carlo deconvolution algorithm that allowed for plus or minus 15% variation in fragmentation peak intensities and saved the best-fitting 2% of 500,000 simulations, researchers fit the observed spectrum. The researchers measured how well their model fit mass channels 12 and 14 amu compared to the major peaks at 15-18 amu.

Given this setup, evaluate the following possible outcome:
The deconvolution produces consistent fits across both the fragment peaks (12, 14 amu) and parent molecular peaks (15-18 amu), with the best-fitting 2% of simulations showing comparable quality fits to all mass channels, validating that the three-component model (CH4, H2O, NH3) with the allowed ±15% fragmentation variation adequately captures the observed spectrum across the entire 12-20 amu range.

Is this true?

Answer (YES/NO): NO